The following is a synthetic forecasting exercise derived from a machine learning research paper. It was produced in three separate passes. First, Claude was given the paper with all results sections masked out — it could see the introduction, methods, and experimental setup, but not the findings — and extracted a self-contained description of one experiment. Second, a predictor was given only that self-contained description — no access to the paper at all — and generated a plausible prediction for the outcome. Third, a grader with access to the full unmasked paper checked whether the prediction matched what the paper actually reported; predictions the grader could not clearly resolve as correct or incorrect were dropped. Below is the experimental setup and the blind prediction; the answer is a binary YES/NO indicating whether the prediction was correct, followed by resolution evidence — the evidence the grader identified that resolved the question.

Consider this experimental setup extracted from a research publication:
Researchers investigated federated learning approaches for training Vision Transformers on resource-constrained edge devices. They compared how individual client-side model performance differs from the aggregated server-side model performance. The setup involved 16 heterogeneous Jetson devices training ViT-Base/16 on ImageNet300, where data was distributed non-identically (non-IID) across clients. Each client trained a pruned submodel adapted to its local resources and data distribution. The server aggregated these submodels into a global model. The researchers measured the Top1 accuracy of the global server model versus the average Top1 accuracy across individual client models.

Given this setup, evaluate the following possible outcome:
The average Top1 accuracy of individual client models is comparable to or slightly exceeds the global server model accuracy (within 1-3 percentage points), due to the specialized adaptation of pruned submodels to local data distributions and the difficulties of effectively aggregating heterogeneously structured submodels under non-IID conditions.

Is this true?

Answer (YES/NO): NO